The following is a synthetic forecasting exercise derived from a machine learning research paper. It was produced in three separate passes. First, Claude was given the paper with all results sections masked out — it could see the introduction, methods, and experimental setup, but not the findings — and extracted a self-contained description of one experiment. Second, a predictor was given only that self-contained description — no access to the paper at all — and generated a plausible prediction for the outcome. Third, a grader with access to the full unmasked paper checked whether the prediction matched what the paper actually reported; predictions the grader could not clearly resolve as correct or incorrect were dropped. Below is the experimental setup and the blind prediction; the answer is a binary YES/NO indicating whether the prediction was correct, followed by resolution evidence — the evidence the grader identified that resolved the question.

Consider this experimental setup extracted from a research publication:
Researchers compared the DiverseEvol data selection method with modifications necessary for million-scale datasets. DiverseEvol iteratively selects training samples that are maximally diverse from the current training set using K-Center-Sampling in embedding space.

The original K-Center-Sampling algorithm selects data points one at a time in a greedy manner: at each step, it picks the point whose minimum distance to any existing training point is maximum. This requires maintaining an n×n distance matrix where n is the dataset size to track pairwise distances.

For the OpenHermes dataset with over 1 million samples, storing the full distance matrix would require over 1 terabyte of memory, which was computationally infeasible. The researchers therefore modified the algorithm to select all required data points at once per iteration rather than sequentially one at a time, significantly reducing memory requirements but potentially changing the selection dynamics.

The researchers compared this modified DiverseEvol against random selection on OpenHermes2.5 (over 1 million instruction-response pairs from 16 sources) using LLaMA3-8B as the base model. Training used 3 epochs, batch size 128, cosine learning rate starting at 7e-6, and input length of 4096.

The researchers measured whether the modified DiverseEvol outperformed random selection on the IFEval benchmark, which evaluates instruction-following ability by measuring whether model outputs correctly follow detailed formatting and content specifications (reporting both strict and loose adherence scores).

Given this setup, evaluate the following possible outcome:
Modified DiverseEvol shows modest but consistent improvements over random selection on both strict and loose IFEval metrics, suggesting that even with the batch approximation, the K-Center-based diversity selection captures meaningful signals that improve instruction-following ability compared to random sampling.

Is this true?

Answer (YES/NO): NO